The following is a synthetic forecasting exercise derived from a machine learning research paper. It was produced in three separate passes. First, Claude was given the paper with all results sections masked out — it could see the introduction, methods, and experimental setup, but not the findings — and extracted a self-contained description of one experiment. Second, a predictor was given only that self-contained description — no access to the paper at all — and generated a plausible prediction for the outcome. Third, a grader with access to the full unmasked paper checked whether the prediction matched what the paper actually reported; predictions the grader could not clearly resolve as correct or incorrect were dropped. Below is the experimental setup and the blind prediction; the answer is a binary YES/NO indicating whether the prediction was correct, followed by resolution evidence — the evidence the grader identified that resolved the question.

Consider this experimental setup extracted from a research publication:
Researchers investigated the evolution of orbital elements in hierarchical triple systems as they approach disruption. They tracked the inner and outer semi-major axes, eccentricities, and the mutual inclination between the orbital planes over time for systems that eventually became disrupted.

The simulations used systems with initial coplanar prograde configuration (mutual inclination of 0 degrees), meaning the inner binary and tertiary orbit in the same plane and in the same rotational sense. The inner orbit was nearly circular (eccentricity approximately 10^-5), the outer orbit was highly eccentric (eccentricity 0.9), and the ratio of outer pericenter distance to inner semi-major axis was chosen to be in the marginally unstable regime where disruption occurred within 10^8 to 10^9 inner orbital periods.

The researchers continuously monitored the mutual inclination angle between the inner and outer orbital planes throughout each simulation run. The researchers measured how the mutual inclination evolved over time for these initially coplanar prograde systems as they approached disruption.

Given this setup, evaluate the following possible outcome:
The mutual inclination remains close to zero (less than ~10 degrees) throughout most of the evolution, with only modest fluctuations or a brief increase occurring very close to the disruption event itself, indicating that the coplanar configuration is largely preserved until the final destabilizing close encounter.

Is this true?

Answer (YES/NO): YES